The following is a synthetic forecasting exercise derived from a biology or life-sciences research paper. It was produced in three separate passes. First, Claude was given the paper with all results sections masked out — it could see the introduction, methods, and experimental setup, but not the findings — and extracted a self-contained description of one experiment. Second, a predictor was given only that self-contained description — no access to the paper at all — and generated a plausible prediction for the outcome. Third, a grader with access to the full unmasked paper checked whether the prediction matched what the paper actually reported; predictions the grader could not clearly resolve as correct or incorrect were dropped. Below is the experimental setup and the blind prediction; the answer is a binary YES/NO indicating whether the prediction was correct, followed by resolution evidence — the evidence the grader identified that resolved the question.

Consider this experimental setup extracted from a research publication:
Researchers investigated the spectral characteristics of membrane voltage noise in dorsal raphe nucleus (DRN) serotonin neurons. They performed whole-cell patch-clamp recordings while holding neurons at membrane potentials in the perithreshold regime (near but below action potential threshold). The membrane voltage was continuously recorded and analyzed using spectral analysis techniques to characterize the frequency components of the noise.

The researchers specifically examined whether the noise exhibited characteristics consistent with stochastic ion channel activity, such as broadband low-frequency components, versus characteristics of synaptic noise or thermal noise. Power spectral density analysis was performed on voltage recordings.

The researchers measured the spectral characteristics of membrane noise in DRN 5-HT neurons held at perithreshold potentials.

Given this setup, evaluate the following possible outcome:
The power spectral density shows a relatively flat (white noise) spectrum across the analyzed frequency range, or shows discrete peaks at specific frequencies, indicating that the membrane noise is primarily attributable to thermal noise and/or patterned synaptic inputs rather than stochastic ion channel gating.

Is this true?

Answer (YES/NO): NO